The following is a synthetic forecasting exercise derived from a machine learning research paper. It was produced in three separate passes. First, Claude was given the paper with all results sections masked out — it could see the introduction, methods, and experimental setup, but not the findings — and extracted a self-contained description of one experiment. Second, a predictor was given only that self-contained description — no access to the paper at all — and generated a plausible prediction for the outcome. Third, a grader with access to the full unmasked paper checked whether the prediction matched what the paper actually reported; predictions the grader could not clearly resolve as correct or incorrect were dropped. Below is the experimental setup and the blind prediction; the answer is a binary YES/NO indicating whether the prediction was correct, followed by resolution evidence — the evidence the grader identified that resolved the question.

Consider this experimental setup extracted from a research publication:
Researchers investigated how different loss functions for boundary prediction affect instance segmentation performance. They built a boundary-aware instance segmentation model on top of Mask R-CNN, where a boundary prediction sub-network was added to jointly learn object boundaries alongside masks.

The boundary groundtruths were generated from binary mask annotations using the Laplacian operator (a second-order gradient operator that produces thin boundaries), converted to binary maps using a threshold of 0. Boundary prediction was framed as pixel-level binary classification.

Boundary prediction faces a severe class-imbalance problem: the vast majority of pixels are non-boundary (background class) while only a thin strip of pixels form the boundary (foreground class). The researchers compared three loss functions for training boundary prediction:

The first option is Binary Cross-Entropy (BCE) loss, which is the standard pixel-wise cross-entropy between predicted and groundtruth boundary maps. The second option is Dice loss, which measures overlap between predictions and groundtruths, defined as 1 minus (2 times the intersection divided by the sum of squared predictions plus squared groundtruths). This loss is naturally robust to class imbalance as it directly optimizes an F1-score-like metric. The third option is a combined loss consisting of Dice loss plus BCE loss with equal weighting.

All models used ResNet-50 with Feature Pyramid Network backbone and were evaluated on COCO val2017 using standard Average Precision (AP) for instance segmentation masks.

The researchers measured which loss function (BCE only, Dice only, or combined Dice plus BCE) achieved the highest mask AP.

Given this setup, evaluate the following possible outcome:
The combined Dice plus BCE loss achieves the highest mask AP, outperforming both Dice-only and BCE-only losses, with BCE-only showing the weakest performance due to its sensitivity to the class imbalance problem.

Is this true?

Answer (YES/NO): NO